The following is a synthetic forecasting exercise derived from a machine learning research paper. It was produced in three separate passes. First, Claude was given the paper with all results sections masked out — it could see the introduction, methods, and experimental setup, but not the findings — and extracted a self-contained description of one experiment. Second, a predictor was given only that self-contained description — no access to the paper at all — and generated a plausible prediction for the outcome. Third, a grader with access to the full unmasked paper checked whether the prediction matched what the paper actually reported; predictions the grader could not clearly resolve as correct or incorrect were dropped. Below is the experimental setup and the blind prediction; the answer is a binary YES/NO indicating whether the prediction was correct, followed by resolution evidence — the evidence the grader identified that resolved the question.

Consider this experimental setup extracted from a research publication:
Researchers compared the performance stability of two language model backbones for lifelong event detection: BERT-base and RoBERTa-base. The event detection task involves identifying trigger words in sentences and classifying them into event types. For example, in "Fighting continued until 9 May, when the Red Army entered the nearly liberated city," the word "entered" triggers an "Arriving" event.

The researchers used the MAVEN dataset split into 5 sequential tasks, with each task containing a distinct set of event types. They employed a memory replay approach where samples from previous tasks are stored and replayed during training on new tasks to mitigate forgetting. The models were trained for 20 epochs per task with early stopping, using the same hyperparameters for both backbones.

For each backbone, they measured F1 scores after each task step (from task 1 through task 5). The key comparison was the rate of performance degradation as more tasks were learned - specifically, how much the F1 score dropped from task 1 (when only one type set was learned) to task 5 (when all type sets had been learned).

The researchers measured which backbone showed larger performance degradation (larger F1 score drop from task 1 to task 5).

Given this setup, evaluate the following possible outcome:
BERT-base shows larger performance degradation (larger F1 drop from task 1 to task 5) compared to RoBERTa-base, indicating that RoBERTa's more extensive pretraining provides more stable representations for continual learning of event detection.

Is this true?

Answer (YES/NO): NO